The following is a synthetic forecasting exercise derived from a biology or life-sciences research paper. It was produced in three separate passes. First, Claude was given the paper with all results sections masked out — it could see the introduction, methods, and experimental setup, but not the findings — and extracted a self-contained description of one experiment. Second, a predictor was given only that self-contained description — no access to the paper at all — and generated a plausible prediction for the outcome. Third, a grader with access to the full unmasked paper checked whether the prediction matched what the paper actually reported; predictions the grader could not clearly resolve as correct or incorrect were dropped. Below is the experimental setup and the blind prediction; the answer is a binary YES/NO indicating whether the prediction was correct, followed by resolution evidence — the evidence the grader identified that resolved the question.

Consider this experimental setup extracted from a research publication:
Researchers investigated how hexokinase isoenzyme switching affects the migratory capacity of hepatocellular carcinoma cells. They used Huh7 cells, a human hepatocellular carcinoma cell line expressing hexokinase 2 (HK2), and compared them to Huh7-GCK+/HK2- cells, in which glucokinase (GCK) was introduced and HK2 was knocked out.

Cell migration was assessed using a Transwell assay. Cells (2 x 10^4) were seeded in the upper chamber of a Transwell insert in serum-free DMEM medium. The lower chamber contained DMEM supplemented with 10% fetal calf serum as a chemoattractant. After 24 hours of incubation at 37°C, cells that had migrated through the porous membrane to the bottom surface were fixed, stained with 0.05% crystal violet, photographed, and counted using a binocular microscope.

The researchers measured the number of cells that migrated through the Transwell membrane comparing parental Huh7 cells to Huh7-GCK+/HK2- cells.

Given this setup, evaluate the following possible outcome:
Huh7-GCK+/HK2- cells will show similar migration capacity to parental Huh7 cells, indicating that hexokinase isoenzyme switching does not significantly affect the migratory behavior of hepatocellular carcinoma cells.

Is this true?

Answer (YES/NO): NO